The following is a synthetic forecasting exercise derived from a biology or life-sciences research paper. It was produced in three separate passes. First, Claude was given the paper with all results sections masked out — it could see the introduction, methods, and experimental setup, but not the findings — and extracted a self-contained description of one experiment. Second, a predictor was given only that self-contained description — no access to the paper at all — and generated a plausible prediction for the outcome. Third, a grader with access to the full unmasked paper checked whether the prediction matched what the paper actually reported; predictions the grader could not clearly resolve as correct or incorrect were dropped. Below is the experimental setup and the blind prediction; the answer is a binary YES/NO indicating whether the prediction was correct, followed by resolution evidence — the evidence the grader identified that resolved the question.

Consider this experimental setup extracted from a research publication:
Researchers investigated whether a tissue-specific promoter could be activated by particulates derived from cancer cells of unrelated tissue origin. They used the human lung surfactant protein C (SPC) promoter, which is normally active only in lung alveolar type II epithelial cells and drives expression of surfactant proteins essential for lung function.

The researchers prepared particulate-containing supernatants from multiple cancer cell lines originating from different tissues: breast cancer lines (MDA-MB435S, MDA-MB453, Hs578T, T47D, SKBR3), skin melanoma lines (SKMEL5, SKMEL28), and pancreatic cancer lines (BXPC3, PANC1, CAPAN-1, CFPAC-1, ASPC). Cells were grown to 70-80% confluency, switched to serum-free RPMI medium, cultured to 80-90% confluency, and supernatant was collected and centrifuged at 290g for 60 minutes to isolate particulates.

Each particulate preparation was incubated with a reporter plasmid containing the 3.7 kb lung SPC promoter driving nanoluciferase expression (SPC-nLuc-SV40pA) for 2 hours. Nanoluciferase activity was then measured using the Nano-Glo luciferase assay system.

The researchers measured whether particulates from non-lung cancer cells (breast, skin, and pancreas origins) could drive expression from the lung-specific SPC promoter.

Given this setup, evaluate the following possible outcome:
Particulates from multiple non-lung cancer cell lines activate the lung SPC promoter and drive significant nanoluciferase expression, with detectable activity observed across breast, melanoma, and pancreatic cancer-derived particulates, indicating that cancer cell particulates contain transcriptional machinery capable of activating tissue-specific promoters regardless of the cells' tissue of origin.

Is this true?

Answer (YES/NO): YES